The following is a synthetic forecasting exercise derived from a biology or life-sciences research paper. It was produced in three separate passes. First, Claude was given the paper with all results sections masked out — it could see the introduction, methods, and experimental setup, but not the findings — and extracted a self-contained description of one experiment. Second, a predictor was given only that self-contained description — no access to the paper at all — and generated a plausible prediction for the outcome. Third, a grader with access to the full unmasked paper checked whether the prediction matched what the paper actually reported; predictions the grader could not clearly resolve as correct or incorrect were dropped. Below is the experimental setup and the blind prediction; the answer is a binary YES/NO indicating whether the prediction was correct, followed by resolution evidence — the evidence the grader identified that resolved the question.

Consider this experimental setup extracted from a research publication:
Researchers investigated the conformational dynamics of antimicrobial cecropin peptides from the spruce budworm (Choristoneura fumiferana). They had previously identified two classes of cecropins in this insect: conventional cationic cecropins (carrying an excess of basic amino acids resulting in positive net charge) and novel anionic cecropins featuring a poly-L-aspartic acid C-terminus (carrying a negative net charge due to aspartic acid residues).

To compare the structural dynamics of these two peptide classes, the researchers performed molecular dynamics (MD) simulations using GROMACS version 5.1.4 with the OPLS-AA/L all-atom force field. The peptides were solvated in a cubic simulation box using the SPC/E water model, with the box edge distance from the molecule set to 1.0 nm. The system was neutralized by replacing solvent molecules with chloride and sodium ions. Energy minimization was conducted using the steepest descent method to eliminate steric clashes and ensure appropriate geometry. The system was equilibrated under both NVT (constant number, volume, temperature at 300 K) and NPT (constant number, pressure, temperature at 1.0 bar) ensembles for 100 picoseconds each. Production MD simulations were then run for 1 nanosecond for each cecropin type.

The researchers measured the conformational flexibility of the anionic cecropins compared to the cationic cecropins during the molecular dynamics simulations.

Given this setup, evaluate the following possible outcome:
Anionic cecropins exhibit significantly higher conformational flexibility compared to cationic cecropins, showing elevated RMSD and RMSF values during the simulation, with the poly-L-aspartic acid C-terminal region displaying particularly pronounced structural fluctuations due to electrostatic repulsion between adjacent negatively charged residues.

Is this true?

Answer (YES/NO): NO